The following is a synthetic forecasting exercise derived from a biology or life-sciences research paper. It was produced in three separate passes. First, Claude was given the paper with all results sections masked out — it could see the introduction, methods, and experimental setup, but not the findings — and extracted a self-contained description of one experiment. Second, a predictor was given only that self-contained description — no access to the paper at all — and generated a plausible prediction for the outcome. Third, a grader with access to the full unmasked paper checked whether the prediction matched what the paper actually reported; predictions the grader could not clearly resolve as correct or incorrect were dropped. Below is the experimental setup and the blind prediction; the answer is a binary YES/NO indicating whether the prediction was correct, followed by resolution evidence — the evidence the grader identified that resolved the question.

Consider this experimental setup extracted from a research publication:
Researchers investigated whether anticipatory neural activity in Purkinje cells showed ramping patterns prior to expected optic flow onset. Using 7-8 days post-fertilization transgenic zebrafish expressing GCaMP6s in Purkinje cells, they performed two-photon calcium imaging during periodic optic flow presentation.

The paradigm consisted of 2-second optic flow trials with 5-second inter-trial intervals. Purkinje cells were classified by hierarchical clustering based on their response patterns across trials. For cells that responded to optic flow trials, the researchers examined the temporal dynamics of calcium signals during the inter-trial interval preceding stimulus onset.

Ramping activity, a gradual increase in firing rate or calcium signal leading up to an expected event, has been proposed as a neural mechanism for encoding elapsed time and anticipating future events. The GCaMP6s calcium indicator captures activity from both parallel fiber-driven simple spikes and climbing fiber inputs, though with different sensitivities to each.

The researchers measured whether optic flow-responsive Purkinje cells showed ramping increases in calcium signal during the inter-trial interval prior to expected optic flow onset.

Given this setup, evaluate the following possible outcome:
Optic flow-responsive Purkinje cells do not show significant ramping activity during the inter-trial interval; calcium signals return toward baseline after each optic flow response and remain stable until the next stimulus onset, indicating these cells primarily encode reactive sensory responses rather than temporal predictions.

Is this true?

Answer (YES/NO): NO